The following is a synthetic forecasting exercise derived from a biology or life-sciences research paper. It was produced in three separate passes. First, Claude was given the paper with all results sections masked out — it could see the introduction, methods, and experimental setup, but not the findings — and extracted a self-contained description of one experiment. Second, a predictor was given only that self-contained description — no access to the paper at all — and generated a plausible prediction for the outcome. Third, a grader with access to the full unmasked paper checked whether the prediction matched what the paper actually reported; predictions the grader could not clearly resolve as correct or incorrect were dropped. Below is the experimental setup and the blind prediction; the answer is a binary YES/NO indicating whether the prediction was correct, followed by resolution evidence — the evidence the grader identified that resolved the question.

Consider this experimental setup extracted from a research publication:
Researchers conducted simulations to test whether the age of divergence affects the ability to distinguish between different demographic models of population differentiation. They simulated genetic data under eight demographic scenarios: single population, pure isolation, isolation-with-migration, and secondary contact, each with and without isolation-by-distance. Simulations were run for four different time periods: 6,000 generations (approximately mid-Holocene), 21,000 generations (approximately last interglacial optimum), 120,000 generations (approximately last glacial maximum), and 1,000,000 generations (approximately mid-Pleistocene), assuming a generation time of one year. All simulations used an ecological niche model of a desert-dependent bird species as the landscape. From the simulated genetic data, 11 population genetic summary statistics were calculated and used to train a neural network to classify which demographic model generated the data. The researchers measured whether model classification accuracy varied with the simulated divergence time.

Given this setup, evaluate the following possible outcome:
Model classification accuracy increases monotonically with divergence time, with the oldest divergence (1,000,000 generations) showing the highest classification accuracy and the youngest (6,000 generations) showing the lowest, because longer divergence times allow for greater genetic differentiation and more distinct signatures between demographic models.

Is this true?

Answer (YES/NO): YES